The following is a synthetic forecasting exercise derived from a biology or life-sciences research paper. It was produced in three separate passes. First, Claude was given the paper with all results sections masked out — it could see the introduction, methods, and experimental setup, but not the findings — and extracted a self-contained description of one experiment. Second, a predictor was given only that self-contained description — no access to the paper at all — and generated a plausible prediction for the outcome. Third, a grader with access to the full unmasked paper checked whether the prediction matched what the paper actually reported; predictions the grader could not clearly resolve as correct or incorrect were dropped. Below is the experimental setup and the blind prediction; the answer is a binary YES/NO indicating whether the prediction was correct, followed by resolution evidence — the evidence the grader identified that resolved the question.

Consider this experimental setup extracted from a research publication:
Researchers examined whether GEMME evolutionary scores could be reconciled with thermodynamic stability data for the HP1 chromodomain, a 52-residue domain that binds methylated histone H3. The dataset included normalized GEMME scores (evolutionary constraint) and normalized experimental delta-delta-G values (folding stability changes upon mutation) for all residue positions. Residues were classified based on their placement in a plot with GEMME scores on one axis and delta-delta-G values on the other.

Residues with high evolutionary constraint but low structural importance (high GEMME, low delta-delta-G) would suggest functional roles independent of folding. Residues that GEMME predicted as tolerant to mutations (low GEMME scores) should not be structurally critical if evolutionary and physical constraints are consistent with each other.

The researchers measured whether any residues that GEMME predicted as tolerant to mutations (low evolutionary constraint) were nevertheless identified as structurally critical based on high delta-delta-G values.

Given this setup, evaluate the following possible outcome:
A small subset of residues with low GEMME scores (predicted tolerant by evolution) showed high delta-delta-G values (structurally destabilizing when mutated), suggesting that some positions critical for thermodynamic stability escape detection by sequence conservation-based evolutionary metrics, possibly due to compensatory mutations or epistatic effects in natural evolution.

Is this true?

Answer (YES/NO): NO